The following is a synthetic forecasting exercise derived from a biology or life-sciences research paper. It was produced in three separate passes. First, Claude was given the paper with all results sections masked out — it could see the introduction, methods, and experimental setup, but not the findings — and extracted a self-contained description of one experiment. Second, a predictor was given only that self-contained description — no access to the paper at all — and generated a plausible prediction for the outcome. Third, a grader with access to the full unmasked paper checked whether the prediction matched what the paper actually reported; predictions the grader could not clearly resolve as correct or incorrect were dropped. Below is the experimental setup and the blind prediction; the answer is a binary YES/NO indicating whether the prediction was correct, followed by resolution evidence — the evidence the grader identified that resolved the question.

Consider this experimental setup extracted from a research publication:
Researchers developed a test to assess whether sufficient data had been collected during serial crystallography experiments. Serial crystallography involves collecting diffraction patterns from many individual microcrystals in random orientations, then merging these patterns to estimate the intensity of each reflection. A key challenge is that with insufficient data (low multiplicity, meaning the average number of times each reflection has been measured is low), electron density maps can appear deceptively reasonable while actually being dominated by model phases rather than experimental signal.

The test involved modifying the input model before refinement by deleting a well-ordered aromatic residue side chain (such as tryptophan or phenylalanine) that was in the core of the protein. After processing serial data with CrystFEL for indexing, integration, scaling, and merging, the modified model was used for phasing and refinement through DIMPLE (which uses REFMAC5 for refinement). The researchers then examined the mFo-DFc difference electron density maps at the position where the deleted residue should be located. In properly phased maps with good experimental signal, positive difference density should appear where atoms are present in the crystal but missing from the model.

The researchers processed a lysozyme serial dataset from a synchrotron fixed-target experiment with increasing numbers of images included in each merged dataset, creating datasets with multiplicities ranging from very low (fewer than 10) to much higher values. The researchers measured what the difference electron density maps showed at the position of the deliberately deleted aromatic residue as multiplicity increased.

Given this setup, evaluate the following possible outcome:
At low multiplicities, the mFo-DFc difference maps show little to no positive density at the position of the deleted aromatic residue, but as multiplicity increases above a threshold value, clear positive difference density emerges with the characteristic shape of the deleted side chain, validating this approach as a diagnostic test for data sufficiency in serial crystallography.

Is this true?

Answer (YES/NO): YES